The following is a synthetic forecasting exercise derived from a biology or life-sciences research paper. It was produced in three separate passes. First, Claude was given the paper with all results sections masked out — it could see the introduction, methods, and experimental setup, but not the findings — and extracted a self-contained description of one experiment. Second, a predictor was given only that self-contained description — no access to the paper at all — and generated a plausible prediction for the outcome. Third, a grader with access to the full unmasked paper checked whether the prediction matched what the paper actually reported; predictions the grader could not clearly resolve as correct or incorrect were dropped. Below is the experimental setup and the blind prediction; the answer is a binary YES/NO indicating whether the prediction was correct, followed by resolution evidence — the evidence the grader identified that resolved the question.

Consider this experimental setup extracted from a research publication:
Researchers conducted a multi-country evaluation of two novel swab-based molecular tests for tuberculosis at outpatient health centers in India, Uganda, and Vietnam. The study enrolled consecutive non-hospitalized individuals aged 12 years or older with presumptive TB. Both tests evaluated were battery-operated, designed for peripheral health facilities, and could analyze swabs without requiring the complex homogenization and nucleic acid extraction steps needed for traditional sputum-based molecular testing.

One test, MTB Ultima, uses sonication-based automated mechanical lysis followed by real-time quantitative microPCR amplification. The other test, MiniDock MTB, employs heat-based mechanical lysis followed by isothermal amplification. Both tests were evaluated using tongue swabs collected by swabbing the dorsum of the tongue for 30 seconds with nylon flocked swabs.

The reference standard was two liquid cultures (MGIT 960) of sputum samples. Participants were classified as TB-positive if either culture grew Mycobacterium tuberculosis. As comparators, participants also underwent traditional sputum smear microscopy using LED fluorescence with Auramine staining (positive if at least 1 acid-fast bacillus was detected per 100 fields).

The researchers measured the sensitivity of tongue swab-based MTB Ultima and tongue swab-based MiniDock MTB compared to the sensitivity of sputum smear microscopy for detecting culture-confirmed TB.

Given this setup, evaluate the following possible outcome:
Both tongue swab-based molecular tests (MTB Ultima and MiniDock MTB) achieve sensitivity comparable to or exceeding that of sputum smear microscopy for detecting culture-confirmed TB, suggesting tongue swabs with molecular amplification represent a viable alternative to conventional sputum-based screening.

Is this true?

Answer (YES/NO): YES